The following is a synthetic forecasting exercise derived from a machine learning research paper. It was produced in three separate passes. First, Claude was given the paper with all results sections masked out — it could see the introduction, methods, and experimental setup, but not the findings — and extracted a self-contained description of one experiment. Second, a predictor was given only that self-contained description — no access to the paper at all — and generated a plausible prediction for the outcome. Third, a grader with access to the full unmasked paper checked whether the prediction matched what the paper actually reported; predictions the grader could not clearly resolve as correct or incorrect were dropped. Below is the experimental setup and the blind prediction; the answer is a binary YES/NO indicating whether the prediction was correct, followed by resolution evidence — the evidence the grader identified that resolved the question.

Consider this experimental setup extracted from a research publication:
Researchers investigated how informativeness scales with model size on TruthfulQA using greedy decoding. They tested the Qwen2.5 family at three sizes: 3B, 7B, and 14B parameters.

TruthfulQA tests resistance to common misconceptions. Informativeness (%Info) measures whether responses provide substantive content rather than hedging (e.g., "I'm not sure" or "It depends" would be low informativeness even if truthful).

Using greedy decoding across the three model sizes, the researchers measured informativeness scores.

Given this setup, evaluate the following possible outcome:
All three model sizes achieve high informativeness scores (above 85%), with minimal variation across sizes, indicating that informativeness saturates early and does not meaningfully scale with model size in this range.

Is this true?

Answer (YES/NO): NO